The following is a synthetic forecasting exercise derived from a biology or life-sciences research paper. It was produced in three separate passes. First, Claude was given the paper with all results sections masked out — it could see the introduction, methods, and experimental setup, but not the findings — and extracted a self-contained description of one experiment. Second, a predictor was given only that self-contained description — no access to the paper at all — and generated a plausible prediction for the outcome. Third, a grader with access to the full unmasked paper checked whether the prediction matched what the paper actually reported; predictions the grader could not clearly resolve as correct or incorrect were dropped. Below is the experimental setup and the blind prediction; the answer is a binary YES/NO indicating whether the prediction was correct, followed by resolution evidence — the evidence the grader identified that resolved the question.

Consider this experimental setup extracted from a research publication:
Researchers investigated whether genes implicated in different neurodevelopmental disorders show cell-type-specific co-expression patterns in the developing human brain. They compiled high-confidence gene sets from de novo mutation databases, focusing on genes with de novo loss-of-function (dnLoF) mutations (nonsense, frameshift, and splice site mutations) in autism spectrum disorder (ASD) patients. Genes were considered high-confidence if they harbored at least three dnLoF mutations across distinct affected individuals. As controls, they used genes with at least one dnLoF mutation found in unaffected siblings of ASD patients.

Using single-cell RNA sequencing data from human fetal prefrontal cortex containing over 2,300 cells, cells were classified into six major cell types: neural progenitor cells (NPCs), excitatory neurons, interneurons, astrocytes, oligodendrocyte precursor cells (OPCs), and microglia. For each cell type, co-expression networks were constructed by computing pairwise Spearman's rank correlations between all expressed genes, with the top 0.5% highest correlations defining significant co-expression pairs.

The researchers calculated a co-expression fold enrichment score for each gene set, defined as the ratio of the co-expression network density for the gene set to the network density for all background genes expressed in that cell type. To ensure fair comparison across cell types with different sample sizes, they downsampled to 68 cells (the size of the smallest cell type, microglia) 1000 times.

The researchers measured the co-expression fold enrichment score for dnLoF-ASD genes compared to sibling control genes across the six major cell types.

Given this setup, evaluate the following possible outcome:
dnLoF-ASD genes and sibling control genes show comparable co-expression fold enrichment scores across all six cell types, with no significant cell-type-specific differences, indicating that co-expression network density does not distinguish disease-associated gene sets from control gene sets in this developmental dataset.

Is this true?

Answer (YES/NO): NO